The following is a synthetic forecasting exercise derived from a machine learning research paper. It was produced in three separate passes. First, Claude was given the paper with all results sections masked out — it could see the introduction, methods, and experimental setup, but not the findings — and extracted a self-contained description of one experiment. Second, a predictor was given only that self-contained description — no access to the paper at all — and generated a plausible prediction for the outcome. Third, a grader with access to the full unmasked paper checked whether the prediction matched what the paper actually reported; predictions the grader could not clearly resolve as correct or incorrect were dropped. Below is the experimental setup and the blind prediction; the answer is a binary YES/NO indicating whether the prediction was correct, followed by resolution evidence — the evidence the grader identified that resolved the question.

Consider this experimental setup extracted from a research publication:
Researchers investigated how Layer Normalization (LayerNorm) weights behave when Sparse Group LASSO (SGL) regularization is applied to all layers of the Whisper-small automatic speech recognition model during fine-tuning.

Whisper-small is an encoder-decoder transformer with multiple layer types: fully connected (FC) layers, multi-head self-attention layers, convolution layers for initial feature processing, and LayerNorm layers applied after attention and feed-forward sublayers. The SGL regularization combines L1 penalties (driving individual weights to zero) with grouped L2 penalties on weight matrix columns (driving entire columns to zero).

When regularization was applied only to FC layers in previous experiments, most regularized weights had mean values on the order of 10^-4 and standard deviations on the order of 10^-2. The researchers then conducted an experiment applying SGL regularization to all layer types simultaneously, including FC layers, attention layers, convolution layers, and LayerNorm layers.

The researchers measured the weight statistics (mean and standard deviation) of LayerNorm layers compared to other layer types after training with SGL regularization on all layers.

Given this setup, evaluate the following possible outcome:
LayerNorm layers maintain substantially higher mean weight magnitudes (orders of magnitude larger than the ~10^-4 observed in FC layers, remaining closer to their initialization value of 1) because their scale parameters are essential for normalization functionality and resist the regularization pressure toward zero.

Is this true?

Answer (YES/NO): YES